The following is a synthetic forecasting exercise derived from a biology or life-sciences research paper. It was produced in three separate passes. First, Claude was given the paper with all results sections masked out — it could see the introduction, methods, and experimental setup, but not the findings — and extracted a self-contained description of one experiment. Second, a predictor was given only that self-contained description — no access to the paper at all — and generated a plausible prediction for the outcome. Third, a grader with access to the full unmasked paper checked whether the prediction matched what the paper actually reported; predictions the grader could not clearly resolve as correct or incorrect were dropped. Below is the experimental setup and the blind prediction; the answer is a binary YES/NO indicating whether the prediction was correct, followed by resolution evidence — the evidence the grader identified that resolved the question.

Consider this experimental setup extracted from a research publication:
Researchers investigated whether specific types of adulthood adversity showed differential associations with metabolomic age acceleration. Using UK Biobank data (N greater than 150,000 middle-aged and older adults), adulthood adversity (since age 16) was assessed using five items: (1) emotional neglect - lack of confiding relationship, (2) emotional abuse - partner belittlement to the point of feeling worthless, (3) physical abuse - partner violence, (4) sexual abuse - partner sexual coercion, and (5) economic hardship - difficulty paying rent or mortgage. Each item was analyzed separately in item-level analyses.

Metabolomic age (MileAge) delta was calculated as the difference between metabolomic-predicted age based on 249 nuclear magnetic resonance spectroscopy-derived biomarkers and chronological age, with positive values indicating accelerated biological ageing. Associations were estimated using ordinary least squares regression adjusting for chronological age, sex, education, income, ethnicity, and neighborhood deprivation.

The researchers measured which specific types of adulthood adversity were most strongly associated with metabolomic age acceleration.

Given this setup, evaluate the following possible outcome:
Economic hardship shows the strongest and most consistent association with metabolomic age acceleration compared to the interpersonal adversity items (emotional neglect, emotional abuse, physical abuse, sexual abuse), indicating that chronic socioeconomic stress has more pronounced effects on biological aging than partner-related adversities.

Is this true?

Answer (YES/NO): NO